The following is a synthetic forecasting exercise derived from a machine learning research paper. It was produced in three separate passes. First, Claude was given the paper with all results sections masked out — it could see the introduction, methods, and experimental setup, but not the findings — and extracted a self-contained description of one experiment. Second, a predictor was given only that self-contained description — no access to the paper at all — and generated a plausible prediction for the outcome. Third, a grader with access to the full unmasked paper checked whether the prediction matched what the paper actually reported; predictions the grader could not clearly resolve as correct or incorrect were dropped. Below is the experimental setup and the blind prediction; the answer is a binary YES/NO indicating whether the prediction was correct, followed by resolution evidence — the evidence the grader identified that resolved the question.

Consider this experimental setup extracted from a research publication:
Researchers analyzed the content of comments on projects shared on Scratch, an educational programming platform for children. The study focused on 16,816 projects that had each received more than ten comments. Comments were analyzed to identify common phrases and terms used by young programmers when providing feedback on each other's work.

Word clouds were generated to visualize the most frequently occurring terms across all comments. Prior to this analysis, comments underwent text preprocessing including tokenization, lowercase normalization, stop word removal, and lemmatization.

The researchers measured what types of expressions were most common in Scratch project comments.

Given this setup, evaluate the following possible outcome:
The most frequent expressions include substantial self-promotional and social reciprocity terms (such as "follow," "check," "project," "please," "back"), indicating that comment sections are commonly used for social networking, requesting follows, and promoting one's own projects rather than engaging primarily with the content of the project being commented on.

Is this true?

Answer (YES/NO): NO